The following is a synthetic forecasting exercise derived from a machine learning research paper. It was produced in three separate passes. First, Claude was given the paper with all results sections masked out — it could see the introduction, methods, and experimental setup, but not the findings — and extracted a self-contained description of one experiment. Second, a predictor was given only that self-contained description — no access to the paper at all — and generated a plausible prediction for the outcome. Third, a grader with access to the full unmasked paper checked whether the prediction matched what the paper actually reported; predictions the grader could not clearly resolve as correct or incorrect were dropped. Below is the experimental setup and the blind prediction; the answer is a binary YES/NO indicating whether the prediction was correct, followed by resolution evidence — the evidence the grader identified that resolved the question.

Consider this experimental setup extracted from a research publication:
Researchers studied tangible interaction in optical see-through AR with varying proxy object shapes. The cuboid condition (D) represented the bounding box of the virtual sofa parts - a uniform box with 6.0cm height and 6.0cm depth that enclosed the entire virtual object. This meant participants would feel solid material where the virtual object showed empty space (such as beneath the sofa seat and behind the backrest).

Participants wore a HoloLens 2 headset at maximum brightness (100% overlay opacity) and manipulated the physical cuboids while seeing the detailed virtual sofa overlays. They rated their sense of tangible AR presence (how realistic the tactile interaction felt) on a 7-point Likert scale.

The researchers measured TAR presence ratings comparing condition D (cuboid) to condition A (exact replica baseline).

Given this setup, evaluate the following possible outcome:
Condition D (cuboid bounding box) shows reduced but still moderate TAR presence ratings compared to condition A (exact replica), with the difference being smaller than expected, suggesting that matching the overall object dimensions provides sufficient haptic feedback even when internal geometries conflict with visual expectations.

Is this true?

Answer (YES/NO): YES